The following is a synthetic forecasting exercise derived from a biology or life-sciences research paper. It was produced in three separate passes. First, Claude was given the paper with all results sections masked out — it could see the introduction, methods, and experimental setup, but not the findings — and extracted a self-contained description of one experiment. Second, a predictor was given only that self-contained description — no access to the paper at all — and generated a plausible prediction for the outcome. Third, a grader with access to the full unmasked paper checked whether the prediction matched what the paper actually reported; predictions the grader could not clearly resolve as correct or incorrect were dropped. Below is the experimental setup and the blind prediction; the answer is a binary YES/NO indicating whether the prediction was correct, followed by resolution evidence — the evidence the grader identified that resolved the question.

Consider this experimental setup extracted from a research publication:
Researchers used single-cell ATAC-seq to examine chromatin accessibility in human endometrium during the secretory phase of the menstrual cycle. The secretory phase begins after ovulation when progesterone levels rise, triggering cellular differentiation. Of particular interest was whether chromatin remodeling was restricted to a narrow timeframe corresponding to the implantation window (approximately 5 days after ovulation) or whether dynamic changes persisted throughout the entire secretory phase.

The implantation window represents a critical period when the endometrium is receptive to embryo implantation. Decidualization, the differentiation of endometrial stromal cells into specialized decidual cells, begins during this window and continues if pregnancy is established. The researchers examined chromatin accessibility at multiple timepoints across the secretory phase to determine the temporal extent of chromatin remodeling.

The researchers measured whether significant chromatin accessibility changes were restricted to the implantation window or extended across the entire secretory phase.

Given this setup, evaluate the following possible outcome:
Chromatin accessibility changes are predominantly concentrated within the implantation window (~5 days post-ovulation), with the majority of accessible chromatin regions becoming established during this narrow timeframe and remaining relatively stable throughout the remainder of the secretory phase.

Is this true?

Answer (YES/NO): NO